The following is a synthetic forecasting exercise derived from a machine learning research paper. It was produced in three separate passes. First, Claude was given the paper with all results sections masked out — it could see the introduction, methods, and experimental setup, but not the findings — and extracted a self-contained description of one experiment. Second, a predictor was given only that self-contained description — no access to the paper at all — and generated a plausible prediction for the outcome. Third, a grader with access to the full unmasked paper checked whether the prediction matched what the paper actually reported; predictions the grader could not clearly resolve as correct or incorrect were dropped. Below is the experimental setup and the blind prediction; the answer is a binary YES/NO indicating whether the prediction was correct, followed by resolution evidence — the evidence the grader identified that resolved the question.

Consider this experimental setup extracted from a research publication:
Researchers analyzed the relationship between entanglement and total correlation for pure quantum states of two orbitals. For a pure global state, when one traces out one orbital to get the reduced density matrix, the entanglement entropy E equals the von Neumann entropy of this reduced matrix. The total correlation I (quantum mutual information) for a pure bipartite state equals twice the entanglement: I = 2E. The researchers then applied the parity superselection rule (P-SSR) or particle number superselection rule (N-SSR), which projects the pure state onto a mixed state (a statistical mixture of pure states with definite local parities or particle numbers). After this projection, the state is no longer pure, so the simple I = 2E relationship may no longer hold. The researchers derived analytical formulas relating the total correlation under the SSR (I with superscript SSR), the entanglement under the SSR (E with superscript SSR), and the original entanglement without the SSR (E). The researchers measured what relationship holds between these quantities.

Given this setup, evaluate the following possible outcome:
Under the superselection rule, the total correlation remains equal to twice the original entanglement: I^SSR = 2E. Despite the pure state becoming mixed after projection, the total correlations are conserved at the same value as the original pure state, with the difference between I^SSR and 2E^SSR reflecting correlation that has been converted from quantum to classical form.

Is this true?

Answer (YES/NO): NO